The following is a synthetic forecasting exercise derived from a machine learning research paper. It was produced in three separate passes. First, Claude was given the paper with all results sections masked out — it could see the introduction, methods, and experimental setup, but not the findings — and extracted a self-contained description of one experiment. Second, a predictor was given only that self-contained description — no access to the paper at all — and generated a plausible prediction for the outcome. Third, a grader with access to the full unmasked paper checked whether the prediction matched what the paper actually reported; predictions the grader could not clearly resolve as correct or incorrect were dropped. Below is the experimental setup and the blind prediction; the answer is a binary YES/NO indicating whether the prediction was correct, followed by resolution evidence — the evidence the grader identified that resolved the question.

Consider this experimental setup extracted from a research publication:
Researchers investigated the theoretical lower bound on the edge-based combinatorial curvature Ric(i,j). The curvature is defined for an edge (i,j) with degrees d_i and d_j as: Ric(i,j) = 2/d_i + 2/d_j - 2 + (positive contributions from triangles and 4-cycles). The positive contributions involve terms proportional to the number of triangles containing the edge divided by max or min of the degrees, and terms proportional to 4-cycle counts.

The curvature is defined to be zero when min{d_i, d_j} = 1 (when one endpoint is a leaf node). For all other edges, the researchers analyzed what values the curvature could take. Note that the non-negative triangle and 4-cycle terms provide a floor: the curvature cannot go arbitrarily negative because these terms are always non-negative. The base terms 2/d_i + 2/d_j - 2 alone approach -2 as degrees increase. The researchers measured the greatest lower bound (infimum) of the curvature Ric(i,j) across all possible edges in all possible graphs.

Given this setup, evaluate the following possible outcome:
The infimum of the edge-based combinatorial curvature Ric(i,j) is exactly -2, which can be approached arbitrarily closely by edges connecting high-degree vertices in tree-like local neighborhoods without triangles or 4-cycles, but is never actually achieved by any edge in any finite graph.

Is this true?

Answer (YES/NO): YES